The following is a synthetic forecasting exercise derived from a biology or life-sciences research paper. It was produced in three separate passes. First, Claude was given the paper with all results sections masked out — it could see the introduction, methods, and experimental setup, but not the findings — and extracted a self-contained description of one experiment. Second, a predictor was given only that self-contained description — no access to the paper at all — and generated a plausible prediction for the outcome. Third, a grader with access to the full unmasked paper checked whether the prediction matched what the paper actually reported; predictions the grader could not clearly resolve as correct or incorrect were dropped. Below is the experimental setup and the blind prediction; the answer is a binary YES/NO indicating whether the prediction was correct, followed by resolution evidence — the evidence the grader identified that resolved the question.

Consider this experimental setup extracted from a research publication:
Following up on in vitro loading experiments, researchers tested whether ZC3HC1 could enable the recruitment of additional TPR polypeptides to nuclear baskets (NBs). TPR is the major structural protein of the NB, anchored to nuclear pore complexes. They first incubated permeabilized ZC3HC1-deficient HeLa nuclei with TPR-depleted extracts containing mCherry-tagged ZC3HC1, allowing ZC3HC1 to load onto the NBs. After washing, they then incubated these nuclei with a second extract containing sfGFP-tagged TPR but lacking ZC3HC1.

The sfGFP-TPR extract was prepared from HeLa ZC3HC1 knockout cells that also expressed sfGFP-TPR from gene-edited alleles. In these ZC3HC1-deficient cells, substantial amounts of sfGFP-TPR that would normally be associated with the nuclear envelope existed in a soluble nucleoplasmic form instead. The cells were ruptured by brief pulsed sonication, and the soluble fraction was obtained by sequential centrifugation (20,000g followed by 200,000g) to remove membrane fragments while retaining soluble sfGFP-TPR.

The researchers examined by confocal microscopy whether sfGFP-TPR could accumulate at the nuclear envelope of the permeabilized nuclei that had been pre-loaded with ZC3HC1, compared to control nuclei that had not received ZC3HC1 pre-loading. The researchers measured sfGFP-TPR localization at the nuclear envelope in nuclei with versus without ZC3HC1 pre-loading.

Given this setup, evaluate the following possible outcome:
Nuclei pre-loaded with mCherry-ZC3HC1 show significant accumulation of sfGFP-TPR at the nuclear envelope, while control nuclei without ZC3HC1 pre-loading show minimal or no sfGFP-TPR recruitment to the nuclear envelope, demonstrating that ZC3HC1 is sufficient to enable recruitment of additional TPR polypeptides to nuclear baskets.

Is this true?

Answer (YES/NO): YES